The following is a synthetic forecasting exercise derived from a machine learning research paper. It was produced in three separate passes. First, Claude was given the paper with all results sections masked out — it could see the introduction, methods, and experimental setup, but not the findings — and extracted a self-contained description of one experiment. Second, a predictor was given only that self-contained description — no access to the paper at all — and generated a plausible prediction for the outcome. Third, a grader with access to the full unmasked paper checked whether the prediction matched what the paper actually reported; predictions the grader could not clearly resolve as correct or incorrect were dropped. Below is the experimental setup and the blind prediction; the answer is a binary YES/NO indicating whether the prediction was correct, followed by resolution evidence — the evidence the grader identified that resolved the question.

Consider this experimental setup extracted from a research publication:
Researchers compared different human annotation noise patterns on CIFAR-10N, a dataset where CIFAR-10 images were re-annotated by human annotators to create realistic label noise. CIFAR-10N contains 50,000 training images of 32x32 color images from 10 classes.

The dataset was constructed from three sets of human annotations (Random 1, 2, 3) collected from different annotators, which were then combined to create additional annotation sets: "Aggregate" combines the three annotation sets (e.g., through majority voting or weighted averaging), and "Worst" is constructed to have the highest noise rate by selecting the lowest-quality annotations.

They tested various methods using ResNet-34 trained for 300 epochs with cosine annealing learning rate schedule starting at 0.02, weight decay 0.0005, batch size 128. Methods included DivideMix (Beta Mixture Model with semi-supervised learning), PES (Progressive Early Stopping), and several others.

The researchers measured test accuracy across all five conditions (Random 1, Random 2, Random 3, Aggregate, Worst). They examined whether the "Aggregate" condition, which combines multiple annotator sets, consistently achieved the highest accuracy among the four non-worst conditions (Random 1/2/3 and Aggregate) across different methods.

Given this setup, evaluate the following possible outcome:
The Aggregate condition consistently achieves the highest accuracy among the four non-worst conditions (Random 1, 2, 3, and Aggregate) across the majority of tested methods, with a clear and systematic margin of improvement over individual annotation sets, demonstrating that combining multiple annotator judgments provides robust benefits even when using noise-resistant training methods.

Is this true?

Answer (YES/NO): NO